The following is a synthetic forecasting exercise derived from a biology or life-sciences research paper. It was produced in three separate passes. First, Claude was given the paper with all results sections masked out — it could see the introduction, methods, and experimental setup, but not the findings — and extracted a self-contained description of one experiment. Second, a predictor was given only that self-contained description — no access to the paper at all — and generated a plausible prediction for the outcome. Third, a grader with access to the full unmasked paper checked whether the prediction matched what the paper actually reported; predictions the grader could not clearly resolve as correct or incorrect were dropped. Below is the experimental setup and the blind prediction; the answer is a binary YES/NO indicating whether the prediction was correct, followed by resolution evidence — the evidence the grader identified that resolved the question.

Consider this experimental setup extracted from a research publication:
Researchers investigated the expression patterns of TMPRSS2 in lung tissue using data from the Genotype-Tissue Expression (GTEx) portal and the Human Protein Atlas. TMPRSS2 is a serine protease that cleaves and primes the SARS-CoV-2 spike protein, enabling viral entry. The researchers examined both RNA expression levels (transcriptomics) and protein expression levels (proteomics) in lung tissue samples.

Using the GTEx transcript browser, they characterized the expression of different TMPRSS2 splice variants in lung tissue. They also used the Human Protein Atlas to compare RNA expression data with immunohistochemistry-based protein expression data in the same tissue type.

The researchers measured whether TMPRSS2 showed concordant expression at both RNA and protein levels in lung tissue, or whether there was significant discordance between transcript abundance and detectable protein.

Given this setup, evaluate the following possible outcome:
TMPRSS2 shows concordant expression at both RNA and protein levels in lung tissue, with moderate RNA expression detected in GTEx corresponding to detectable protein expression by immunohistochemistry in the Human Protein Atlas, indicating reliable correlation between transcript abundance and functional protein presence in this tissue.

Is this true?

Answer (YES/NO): NO